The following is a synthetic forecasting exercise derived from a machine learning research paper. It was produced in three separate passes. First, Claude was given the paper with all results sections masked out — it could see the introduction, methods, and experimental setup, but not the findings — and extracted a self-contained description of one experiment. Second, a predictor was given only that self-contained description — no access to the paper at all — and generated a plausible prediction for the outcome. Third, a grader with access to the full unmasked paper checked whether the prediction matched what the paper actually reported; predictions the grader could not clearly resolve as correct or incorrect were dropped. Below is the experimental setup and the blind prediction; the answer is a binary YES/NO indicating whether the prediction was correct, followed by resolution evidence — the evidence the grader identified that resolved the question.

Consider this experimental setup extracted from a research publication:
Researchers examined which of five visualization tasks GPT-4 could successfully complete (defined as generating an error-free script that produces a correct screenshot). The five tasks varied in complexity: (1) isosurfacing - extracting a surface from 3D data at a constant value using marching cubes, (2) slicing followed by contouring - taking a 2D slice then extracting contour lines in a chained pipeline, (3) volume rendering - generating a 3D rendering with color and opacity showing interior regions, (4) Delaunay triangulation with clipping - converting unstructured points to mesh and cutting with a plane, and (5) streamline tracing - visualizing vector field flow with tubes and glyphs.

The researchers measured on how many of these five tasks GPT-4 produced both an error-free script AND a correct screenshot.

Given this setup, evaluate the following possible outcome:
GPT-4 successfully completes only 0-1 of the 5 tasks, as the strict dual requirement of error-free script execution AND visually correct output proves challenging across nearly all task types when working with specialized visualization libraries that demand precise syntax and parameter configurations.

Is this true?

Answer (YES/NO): YES